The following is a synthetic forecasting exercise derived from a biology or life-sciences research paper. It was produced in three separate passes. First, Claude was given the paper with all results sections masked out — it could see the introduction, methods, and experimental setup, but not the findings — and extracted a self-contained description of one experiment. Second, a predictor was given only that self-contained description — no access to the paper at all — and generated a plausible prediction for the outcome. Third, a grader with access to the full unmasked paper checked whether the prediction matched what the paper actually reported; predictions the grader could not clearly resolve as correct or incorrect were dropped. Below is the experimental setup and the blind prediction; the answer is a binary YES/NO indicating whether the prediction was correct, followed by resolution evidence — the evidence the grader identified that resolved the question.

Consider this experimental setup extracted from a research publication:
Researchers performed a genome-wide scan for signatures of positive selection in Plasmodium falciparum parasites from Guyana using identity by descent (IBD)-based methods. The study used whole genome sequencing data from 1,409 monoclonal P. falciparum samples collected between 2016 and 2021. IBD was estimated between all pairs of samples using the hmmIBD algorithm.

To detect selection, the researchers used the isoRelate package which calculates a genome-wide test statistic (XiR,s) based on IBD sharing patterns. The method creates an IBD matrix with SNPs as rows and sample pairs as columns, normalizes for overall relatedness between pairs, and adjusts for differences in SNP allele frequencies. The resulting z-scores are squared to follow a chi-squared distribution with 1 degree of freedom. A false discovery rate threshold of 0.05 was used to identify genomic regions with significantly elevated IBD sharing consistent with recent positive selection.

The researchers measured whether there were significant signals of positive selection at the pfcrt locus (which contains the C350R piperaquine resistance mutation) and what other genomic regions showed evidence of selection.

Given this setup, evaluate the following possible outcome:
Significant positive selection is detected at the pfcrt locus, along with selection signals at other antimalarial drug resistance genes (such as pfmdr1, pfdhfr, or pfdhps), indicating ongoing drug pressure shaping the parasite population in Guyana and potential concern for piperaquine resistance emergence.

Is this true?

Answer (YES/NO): NO